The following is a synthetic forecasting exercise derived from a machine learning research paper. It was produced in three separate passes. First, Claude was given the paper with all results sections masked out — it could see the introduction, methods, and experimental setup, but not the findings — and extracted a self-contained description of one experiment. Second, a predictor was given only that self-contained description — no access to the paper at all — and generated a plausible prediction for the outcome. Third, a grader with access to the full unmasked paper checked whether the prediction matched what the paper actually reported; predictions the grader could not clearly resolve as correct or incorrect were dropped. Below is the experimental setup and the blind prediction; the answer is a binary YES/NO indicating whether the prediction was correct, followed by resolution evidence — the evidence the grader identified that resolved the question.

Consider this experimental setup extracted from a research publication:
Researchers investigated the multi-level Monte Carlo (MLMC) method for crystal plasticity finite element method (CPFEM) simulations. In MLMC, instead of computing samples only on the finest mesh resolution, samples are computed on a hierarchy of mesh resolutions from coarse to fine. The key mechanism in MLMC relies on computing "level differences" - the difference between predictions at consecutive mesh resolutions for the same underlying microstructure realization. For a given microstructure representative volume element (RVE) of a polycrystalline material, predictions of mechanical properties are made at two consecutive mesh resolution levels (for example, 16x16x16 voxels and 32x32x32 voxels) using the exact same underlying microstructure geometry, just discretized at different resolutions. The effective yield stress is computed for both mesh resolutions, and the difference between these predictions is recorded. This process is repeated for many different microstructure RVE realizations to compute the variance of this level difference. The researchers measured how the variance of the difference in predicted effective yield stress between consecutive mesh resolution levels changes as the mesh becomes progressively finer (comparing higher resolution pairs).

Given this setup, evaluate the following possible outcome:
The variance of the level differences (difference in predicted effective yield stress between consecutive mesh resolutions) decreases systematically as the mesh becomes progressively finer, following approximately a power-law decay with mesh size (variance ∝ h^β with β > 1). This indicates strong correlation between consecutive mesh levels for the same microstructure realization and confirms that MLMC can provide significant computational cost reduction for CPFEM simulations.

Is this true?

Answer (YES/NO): YES